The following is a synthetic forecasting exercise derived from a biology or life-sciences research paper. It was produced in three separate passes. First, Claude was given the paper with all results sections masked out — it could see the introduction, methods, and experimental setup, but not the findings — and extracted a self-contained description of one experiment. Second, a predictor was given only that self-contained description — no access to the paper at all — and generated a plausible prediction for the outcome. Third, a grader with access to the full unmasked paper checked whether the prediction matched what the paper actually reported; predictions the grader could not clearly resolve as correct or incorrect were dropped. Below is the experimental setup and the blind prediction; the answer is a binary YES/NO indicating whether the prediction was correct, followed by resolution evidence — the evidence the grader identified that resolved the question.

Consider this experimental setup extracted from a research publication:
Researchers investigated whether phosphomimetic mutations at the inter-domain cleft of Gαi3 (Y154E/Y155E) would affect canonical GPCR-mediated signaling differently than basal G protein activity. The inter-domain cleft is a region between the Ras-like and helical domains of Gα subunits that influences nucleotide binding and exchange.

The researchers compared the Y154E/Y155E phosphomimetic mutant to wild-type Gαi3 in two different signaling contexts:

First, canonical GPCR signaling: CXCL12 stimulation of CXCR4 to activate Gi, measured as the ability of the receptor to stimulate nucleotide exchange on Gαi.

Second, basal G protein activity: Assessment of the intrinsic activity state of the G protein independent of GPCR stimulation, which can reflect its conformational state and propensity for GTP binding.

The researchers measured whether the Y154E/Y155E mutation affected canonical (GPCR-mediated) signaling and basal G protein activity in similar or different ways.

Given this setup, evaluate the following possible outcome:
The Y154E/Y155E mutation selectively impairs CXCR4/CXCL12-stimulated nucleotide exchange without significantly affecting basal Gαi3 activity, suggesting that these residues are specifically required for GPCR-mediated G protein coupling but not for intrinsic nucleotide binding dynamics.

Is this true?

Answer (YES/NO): NO